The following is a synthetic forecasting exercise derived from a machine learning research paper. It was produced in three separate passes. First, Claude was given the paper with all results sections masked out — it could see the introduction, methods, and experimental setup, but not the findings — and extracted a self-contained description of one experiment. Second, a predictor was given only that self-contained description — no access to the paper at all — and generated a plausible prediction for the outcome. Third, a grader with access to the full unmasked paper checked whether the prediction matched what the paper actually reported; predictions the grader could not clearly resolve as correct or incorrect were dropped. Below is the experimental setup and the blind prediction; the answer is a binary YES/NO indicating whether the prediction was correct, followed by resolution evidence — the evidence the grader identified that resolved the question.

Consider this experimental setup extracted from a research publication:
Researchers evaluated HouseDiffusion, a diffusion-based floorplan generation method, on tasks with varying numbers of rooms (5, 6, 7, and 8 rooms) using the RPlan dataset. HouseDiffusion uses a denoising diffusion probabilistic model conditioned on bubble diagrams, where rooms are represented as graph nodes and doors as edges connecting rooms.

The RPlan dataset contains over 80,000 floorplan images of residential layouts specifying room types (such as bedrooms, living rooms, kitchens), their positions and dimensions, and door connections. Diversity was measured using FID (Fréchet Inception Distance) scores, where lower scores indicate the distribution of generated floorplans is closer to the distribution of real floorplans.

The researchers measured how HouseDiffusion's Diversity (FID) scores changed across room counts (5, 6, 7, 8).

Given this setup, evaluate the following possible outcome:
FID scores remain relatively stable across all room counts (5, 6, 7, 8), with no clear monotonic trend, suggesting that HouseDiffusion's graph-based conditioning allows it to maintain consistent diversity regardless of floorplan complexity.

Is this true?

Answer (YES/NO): NO